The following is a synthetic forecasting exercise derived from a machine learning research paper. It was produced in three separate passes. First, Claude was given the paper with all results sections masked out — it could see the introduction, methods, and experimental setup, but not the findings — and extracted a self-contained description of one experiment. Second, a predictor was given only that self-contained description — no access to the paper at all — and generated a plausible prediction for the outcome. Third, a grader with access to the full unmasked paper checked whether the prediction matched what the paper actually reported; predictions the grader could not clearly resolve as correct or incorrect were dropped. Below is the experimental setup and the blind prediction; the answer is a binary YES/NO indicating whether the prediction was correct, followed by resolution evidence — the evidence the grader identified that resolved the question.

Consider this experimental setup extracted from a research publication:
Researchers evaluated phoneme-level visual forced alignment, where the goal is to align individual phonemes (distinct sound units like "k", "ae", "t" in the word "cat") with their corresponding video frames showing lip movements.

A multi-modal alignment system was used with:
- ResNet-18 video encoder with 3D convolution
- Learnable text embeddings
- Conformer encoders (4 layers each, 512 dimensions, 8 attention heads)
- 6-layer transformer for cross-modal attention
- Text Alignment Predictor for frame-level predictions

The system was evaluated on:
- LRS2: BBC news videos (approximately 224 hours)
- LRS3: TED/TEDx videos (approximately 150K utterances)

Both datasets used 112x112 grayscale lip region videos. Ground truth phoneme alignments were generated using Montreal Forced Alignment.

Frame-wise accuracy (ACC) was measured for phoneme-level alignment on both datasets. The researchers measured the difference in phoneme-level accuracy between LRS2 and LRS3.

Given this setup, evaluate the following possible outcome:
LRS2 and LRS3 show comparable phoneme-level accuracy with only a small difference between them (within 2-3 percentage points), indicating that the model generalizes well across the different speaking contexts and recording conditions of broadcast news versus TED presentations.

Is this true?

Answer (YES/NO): NO